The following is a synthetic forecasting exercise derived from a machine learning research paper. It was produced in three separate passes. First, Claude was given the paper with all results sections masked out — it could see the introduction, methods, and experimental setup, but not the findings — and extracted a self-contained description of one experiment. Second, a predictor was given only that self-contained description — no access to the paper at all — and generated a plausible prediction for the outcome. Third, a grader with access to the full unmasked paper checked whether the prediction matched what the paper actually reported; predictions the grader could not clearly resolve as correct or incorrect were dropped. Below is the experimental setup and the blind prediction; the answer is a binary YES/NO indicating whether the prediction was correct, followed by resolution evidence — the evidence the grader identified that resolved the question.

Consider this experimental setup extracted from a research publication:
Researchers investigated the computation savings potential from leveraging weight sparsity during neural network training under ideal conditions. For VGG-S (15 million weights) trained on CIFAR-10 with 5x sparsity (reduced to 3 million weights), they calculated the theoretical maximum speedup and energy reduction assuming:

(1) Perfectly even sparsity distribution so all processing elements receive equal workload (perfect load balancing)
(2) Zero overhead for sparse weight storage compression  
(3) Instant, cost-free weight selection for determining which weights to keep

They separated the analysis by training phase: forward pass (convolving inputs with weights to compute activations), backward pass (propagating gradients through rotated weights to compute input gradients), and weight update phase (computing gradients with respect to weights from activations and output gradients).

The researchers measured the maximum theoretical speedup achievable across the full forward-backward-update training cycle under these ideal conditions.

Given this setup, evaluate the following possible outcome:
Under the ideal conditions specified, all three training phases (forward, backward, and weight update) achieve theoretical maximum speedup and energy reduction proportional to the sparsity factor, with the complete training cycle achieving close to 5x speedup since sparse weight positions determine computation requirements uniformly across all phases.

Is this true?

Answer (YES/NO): NO